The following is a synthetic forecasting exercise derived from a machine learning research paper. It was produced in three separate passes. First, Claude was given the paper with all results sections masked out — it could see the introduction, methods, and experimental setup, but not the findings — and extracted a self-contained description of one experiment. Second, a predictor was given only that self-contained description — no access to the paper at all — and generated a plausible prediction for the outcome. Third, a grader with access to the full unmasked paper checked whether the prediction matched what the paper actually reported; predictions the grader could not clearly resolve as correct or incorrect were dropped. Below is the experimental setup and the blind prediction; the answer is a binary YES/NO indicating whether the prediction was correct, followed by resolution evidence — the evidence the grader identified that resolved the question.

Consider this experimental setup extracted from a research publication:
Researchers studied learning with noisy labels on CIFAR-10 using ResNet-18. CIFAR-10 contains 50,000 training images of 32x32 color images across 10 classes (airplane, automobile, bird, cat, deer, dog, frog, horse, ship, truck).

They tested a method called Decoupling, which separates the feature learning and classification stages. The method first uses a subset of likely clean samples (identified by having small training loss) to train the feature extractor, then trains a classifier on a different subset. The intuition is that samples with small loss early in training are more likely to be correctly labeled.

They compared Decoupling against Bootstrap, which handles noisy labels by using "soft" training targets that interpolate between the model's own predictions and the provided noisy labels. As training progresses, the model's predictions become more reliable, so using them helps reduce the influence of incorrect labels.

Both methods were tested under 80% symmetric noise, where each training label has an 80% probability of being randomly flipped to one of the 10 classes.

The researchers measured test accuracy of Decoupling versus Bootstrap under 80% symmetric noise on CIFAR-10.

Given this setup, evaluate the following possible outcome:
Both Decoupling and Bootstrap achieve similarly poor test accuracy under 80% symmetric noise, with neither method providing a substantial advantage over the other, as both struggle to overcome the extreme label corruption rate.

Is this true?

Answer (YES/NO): NO